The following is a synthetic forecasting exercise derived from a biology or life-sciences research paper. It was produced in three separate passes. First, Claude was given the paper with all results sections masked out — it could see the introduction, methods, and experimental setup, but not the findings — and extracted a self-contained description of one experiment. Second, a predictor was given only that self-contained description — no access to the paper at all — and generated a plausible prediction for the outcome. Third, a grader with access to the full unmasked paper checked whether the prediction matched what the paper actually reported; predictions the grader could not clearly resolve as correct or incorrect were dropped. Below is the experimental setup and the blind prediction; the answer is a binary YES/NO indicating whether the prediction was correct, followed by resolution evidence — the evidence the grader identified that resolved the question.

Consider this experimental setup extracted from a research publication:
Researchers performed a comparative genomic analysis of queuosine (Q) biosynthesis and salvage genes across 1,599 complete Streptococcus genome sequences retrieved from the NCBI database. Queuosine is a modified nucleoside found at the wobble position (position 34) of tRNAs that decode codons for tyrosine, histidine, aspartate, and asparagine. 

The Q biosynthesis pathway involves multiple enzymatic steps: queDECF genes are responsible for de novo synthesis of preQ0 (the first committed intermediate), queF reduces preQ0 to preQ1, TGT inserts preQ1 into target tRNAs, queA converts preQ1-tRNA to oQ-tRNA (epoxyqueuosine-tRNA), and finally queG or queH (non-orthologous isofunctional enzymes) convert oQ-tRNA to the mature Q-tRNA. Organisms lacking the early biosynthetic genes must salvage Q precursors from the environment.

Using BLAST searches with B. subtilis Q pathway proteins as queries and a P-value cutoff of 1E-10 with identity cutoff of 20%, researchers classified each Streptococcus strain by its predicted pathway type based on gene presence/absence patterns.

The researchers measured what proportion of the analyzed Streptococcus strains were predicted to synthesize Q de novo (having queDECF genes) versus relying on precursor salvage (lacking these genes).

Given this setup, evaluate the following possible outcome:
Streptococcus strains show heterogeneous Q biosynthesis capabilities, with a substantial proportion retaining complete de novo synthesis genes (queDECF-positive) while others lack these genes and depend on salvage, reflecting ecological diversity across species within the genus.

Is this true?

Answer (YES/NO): NO